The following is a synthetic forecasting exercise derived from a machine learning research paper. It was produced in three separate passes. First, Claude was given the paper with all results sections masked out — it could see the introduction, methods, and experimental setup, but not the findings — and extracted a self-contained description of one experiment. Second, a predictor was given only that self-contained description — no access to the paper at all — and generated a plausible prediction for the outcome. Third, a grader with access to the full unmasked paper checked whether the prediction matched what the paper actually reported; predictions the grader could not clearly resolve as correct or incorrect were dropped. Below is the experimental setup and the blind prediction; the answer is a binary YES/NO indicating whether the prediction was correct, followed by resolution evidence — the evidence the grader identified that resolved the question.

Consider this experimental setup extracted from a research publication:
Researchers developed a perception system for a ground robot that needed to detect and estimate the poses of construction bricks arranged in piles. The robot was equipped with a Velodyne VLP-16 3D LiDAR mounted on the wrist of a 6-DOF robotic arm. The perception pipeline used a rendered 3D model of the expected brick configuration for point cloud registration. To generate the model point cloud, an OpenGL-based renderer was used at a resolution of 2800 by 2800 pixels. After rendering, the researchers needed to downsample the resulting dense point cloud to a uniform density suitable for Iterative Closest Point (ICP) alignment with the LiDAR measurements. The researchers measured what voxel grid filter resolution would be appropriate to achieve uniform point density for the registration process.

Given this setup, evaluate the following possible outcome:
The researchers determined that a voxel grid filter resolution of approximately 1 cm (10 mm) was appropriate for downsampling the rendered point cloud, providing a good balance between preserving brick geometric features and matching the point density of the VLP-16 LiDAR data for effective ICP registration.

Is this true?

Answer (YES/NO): NO